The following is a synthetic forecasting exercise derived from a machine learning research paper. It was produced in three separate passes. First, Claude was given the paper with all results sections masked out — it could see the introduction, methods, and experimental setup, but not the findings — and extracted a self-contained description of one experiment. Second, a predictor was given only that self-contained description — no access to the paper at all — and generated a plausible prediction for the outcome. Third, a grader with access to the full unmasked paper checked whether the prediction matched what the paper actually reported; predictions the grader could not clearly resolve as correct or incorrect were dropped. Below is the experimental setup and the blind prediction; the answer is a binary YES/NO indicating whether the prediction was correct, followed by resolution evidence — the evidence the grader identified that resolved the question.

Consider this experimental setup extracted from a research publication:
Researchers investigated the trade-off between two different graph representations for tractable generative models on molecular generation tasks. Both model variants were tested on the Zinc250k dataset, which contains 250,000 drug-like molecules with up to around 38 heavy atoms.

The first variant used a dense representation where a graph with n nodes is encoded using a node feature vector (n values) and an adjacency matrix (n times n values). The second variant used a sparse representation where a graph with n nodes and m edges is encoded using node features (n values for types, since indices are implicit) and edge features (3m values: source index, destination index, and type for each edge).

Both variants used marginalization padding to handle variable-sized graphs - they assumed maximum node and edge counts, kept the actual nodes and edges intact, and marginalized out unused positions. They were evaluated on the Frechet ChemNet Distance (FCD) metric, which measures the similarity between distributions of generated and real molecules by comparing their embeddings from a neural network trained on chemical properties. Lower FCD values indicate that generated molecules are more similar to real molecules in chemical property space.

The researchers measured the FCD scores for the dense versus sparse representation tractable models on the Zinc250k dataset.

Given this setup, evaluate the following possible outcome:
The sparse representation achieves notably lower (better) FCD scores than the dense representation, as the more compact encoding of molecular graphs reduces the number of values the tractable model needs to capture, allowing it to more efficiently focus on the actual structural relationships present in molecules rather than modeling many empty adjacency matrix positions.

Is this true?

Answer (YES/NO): NO